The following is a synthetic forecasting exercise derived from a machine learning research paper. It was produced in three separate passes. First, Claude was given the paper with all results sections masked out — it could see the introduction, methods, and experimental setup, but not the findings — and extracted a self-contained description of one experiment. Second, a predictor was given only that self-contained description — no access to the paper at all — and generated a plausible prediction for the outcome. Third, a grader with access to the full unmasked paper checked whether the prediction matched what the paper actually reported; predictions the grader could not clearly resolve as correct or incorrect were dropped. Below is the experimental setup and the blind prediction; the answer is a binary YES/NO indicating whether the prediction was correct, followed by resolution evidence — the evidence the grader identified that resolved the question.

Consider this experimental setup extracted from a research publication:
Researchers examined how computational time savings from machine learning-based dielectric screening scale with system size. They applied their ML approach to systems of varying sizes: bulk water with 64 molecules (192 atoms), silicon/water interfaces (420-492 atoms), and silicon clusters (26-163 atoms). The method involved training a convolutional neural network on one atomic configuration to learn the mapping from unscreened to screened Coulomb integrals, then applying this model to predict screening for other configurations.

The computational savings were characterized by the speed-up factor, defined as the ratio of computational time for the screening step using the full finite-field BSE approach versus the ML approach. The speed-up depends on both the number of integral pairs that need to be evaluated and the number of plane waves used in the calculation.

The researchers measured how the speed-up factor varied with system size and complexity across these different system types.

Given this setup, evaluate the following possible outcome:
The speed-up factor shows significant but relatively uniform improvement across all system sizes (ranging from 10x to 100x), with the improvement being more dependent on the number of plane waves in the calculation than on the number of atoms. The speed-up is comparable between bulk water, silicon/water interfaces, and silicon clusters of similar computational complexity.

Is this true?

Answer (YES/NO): NO